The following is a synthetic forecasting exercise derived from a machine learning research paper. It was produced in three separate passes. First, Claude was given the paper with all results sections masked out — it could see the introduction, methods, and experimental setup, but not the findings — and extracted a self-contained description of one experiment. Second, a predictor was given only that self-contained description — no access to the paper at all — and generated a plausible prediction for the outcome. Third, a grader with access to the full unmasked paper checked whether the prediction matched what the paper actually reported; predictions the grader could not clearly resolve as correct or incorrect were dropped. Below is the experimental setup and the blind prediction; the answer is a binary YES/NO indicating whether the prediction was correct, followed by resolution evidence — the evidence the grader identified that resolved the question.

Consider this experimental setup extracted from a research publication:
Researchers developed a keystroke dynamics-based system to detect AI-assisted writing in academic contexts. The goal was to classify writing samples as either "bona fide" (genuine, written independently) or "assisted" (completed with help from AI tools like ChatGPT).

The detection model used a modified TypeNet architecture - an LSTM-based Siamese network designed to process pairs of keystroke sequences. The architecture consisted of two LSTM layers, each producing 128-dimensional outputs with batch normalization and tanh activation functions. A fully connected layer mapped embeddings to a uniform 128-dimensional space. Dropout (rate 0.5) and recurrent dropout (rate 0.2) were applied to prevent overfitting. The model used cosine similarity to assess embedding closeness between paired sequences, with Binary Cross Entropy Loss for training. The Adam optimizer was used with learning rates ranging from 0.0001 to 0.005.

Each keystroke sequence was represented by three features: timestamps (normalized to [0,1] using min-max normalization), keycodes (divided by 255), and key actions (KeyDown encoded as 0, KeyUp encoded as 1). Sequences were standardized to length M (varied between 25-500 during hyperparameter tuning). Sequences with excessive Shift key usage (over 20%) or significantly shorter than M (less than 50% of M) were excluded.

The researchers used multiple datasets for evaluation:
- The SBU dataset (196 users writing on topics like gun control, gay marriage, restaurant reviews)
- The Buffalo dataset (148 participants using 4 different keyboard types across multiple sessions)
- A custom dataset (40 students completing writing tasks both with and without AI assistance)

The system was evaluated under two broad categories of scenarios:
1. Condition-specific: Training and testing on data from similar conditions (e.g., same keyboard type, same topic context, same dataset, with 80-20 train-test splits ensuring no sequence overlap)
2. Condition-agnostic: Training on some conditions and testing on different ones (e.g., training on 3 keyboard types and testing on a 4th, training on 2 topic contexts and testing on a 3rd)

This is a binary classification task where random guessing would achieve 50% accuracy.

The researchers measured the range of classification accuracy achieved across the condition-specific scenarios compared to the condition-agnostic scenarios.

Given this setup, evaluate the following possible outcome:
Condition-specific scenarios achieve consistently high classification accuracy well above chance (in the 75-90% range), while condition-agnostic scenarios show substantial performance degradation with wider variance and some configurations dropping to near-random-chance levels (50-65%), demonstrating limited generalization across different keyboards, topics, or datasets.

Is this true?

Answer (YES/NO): NO